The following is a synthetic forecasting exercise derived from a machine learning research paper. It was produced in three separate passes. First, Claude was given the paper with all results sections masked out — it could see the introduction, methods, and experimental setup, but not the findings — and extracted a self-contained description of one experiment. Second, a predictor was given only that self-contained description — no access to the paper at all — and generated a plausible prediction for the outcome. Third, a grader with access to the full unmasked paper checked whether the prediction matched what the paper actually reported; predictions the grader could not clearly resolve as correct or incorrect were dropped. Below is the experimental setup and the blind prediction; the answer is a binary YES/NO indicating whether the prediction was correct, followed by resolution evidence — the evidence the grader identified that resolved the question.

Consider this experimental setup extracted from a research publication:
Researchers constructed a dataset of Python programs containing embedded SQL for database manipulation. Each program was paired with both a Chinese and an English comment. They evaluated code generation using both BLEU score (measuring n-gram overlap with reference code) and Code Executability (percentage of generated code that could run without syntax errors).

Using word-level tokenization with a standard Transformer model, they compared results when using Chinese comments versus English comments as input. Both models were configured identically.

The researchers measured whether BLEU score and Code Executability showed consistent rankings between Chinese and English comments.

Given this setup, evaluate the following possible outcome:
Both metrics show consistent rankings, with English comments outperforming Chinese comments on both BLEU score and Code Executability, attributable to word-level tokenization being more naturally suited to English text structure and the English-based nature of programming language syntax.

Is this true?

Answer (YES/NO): NO